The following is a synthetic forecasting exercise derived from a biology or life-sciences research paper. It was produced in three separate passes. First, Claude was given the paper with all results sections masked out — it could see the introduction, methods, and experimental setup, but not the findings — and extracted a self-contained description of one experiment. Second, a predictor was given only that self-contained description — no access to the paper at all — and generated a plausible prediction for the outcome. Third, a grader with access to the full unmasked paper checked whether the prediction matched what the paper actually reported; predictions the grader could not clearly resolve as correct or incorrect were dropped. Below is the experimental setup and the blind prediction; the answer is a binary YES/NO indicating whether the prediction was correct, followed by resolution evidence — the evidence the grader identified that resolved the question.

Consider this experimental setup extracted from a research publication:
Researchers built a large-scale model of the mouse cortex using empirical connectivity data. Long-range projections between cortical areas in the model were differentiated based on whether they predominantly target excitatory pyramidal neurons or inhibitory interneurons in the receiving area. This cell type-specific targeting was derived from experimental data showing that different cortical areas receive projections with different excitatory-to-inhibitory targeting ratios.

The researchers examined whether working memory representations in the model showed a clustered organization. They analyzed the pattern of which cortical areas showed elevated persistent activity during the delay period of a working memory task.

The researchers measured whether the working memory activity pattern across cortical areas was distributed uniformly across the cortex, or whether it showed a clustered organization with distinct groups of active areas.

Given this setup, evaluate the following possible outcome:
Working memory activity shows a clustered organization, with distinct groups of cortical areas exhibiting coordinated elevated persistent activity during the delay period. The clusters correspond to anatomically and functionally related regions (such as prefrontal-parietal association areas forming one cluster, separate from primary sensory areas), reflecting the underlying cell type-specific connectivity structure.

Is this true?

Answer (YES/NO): NO